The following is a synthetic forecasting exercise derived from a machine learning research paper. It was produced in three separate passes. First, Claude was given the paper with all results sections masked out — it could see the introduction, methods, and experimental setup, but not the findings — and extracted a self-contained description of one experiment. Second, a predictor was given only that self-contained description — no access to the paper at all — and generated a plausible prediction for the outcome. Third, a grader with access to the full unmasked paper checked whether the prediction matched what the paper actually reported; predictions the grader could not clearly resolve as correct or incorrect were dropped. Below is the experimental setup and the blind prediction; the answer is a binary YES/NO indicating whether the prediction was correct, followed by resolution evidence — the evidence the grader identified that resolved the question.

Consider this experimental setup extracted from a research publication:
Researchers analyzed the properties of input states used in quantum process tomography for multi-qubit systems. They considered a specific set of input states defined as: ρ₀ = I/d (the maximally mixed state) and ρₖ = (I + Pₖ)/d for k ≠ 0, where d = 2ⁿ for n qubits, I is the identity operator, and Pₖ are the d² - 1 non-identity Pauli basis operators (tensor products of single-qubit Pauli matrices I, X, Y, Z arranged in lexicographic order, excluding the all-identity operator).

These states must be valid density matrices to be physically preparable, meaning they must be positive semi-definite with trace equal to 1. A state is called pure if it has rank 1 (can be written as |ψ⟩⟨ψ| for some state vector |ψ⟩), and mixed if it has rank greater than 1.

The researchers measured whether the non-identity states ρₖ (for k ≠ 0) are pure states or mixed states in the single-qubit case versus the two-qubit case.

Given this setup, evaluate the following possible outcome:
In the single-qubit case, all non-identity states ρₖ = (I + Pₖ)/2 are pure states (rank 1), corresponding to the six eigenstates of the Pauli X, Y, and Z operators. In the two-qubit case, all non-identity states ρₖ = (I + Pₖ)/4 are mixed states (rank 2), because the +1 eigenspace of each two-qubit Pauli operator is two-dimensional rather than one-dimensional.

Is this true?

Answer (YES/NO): YES